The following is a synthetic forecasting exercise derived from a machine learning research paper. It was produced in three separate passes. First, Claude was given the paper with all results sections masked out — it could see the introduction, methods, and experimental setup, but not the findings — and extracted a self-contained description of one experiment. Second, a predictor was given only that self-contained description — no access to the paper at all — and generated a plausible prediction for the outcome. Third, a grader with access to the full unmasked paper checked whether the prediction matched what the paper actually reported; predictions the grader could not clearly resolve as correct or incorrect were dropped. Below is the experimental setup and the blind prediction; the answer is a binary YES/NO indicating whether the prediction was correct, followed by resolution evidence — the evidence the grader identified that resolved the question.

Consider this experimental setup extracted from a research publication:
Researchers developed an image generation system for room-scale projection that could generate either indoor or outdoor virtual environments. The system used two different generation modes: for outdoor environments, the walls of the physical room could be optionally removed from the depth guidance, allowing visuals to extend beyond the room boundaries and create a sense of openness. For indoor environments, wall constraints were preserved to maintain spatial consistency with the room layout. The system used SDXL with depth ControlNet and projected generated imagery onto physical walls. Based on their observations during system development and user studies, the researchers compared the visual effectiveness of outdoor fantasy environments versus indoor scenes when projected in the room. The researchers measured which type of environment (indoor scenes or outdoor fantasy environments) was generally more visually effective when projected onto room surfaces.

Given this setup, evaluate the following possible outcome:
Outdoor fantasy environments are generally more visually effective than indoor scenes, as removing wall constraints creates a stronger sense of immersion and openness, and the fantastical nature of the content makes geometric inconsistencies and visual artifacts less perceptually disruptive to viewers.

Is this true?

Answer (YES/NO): YES